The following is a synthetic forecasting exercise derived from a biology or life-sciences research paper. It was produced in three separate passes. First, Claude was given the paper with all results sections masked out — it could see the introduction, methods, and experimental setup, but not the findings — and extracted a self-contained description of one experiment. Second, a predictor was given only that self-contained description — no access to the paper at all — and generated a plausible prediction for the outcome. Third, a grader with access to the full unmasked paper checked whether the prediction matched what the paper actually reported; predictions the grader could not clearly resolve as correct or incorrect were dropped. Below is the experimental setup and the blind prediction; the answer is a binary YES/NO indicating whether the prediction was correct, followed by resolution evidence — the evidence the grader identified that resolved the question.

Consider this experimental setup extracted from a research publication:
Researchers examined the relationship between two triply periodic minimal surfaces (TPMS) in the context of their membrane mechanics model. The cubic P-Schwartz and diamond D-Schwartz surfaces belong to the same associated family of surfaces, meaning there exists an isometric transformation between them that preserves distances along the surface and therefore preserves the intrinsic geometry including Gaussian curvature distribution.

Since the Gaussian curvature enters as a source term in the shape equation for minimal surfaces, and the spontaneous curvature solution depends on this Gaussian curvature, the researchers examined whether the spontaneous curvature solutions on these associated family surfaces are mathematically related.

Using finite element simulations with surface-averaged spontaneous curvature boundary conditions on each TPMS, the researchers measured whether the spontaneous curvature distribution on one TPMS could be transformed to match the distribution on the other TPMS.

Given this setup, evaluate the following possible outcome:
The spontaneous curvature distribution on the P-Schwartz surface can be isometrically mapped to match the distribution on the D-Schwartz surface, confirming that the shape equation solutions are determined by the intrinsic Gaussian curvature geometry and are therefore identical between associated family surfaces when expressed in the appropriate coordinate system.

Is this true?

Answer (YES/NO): YES